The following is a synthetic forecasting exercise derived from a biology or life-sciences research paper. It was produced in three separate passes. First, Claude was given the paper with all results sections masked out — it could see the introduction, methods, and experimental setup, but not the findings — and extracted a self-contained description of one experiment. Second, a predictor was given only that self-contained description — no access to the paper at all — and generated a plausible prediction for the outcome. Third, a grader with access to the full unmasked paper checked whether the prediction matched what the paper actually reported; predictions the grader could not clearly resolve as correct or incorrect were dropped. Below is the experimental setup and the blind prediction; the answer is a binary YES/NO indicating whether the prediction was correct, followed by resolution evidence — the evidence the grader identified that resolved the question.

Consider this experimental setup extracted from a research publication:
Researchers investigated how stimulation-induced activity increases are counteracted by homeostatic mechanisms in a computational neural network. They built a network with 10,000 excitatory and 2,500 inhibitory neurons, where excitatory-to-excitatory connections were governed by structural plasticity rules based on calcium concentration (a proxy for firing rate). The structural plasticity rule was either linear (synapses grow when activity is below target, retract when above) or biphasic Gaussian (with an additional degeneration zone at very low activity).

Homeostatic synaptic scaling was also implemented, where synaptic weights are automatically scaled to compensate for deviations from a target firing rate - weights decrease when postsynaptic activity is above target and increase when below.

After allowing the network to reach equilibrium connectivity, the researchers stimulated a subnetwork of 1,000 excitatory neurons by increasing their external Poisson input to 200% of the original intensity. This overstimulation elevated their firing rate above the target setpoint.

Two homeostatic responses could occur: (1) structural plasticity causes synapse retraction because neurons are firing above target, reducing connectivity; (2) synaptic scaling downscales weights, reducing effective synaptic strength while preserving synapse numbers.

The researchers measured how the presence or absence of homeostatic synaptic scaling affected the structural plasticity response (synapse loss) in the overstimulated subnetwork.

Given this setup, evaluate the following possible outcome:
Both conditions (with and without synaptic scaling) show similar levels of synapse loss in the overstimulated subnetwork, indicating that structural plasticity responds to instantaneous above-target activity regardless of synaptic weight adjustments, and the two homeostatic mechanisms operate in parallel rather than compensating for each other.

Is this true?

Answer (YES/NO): NO